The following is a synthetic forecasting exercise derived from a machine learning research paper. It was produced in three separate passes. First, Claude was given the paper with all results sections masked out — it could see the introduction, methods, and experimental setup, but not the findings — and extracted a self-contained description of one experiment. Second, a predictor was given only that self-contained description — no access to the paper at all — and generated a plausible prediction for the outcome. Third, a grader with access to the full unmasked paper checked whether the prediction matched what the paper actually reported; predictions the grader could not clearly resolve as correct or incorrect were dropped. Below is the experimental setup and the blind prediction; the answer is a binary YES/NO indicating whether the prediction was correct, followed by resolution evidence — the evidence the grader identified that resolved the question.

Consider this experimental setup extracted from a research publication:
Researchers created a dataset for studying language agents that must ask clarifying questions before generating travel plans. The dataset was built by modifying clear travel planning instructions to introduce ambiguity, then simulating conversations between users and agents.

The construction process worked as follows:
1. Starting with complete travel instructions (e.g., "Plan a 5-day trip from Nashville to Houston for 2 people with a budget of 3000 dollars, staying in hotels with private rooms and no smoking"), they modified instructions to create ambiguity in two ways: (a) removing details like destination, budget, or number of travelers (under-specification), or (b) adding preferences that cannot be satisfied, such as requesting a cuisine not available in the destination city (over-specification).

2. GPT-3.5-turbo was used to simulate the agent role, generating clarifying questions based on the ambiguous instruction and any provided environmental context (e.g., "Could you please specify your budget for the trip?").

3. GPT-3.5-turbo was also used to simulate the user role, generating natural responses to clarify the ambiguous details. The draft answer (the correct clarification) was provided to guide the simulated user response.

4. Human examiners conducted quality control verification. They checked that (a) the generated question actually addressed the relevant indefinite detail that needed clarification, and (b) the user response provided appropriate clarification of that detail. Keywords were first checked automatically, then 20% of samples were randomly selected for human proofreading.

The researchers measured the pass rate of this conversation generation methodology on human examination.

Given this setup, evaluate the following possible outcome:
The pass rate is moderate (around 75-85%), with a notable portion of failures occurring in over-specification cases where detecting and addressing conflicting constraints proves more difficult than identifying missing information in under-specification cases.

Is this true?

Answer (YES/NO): NO